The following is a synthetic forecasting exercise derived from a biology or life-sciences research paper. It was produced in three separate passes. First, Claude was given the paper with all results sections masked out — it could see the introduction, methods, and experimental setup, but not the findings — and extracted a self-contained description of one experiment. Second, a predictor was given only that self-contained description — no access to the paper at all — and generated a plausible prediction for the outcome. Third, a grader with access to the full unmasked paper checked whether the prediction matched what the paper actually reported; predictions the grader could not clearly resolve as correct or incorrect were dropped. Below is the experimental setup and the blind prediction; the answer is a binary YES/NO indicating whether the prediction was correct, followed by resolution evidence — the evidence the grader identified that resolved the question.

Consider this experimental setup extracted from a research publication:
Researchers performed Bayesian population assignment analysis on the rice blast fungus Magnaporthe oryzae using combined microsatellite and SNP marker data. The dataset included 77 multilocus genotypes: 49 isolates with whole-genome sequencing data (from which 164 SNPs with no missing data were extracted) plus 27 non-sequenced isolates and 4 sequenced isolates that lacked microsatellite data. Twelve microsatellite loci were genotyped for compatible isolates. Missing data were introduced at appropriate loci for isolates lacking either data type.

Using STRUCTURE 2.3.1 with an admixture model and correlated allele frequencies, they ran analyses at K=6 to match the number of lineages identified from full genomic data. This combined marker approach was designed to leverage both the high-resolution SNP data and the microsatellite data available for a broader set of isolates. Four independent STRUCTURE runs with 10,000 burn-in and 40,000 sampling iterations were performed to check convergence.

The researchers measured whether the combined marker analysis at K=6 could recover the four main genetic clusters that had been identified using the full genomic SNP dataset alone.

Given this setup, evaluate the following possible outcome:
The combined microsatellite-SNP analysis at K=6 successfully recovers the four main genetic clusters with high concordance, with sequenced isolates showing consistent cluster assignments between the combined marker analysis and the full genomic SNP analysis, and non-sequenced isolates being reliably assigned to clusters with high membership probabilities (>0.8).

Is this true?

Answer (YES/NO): NO